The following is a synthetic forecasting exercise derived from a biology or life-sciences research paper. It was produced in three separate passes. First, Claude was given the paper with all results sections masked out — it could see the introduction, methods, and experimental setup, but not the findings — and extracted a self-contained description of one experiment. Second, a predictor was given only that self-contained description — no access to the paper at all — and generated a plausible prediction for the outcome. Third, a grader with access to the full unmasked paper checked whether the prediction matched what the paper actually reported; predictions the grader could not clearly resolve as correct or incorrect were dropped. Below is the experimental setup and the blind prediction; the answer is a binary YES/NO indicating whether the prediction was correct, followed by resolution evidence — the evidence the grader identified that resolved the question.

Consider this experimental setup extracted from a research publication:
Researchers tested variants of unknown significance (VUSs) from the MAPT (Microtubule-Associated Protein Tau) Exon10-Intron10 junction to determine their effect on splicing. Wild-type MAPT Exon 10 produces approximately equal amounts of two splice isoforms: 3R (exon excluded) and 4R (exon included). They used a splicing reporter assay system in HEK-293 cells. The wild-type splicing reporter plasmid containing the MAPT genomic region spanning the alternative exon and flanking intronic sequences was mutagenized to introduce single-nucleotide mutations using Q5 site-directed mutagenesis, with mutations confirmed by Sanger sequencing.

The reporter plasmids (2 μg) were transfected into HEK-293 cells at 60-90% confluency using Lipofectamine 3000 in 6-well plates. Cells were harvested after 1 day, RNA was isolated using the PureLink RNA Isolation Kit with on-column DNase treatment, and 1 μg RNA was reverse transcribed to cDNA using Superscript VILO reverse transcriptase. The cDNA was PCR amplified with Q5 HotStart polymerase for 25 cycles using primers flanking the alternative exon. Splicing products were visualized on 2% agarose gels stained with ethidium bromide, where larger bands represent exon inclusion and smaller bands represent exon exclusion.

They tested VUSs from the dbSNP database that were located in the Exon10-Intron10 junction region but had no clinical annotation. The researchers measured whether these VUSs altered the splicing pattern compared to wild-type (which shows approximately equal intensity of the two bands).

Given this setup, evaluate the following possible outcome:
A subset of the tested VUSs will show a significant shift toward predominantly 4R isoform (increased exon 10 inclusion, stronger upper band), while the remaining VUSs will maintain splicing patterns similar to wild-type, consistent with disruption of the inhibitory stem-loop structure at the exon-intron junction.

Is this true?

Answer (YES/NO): NO